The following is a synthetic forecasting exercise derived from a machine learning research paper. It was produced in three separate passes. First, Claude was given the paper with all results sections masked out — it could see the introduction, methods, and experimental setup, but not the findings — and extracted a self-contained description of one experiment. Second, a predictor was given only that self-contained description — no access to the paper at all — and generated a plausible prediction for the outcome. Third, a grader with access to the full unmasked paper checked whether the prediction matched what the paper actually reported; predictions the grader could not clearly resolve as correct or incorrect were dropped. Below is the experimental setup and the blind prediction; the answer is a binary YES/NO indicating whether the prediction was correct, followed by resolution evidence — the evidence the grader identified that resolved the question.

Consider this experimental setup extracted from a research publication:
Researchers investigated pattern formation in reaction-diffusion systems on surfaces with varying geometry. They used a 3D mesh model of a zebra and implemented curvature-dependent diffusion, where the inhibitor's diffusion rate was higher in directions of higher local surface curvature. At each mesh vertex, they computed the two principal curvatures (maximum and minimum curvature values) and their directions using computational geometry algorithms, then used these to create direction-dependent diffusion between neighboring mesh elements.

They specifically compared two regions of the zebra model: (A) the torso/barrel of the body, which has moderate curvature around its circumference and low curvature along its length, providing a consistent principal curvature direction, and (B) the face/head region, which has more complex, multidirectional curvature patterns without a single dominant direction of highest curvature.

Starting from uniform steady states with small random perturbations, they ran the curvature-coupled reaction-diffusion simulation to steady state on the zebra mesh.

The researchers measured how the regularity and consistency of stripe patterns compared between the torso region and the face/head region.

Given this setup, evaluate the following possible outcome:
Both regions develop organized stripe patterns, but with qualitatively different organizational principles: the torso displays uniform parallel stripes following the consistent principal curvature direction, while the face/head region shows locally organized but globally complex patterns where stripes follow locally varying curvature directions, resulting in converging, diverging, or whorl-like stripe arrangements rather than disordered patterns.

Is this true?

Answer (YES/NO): NO